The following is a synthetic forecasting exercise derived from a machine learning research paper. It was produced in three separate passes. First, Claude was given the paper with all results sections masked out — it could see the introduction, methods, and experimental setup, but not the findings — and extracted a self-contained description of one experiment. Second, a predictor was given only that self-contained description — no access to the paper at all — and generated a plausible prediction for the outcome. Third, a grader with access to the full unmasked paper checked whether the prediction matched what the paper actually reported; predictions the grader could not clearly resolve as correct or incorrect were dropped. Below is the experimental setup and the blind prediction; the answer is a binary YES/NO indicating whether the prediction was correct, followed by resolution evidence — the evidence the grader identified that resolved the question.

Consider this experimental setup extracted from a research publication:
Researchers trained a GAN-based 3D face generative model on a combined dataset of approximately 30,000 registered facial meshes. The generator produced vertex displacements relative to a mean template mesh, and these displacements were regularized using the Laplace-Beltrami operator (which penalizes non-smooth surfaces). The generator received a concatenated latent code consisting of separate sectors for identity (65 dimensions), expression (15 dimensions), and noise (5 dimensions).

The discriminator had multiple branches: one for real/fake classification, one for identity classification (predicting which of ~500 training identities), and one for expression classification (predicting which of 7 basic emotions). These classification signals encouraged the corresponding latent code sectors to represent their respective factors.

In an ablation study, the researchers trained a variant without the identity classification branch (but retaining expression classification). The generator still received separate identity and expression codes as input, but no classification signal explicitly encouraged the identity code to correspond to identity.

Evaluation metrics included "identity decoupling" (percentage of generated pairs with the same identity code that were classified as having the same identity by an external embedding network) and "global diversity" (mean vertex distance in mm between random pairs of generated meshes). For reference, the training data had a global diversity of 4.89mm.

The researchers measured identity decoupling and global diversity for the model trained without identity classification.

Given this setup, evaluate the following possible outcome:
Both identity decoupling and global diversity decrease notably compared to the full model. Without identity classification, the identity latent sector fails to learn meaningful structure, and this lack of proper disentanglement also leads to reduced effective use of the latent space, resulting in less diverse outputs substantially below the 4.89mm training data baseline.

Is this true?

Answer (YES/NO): NO